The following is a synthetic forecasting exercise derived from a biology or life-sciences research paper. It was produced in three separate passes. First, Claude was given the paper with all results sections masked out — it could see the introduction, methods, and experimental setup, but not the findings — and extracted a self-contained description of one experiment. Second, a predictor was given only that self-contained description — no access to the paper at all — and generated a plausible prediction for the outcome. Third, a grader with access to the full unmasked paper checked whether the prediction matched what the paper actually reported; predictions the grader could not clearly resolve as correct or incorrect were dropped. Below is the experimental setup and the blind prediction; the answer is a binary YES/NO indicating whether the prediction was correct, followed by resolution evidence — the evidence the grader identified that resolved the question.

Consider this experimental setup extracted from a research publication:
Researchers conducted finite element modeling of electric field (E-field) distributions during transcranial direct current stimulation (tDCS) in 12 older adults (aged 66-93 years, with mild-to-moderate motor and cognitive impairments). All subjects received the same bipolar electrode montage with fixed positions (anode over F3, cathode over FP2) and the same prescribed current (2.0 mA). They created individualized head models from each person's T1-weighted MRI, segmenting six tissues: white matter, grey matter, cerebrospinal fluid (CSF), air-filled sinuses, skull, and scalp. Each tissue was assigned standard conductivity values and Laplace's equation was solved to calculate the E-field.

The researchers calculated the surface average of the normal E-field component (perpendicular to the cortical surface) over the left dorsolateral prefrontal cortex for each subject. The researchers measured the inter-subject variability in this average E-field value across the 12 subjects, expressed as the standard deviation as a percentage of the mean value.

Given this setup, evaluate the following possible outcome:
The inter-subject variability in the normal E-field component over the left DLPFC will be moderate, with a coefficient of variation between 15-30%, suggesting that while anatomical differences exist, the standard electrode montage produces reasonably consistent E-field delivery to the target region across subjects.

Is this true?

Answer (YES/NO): YES